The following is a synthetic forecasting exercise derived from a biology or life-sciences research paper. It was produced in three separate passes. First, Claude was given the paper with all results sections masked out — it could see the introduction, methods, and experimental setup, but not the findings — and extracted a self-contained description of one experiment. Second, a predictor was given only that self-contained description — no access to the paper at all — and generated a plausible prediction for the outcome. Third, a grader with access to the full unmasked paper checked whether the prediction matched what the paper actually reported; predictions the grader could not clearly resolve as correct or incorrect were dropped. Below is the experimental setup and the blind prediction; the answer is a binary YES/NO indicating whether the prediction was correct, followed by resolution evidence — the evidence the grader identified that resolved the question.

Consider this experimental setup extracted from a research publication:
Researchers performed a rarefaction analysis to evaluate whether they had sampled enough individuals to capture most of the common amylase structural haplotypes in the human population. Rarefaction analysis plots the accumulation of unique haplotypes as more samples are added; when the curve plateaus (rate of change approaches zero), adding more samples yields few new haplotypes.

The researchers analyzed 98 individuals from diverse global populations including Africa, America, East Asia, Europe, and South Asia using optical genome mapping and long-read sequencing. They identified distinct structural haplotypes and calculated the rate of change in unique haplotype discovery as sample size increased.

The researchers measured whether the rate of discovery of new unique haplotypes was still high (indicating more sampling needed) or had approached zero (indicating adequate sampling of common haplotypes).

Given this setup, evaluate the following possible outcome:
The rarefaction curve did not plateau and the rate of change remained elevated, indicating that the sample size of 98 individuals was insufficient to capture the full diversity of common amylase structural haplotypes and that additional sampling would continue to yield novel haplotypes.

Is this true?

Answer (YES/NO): NO